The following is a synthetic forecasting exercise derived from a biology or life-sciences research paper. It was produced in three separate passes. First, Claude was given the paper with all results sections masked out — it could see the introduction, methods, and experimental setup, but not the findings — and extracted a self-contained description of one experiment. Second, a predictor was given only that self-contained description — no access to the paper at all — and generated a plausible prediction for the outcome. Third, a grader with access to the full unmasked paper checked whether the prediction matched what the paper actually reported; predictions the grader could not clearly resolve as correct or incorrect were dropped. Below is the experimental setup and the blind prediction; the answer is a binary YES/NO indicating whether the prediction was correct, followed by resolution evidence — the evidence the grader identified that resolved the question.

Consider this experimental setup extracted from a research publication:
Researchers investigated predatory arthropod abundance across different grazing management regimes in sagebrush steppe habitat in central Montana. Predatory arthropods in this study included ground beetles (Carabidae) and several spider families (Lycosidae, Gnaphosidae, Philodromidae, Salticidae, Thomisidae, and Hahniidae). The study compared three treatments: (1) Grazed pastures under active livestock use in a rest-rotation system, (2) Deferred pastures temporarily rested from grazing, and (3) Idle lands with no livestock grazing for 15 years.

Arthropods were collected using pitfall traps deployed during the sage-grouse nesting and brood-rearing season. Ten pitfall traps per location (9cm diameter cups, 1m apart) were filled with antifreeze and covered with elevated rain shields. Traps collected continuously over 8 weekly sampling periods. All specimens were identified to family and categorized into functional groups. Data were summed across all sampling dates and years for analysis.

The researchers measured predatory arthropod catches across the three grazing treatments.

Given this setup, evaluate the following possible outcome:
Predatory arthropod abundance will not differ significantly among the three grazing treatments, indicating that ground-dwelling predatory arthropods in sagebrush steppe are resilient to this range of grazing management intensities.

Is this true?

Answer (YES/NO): NO